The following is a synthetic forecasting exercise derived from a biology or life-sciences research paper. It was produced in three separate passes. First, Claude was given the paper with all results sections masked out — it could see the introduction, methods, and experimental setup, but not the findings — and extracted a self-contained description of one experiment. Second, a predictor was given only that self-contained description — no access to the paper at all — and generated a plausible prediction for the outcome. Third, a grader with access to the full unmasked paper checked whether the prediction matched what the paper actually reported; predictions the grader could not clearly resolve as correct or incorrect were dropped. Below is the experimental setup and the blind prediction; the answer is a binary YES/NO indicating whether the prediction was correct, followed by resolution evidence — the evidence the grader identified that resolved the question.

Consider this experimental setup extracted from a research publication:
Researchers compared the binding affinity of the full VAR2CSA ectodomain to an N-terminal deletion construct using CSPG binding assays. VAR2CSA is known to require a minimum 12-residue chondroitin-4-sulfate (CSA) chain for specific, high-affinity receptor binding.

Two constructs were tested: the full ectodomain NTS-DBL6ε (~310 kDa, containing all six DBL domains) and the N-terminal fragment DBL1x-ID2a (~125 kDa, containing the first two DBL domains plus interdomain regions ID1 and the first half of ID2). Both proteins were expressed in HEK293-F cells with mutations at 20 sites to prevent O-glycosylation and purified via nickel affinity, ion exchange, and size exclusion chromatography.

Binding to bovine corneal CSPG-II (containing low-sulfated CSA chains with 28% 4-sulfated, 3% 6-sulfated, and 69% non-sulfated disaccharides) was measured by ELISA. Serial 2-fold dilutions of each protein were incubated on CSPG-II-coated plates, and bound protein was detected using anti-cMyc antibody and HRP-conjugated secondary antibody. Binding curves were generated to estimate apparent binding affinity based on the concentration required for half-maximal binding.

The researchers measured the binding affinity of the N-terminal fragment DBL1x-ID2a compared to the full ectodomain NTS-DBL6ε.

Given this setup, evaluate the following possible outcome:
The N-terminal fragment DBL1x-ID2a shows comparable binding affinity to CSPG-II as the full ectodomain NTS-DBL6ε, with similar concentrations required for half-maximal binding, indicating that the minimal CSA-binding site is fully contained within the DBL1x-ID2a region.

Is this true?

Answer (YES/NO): NO